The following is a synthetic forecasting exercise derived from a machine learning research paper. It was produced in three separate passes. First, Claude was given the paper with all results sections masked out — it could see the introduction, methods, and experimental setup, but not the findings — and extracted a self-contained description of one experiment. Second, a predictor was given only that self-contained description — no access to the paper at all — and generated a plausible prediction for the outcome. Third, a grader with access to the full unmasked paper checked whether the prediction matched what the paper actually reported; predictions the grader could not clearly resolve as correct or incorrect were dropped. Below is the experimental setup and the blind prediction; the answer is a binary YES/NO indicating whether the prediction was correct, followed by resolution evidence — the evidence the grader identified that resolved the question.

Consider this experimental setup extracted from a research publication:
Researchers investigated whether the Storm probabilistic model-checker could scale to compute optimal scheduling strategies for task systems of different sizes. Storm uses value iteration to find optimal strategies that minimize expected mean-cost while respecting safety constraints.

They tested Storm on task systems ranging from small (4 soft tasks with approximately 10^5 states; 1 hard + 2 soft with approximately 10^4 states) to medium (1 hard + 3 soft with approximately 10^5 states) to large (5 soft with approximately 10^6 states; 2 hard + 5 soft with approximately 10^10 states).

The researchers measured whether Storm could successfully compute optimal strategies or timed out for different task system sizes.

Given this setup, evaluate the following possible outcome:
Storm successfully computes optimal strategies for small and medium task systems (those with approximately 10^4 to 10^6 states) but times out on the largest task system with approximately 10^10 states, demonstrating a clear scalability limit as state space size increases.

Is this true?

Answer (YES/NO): NO